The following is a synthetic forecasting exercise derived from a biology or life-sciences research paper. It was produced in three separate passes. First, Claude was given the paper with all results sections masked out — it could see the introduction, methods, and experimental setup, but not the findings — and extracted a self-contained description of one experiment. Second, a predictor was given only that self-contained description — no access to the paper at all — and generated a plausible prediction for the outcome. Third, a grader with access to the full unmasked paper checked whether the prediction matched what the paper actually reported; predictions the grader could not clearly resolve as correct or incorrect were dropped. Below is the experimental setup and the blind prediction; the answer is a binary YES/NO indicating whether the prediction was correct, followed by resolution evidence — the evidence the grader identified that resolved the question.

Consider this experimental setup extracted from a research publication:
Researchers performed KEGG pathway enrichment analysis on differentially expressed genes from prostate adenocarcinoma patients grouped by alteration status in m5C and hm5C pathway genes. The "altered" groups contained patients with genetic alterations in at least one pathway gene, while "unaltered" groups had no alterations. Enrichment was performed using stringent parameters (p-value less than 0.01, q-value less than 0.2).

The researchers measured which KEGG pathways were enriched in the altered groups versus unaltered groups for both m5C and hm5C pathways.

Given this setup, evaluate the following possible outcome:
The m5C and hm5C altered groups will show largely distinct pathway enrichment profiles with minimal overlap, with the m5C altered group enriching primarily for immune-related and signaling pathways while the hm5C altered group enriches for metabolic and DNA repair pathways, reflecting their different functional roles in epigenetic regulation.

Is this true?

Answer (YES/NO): NO